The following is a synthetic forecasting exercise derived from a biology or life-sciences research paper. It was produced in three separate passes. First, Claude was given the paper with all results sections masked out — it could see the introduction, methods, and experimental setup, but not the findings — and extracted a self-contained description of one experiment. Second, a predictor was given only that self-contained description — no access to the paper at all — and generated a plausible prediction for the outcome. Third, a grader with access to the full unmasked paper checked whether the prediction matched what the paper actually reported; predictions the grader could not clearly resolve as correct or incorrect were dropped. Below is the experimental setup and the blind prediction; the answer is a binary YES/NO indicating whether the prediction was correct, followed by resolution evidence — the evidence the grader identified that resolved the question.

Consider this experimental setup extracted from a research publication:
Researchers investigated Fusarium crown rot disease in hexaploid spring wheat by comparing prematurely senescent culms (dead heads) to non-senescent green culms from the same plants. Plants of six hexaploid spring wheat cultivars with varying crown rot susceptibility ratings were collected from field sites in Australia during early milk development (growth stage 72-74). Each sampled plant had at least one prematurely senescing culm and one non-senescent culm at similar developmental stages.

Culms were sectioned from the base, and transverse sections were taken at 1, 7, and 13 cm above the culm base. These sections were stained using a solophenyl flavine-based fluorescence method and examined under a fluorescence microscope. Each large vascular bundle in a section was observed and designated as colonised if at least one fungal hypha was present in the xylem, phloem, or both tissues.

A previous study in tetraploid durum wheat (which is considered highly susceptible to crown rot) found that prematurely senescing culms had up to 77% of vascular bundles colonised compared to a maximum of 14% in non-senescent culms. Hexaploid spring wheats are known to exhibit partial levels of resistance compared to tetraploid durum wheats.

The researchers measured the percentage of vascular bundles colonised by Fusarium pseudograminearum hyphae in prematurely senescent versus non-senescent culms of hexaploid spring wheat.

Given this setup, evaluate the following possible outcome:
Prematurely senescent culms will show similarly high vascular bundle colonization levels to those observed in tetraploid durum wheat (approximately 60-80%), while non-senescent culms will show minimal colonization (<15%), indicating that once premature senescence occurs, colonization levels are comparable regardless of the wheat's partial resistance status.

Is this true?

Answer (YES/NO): NO